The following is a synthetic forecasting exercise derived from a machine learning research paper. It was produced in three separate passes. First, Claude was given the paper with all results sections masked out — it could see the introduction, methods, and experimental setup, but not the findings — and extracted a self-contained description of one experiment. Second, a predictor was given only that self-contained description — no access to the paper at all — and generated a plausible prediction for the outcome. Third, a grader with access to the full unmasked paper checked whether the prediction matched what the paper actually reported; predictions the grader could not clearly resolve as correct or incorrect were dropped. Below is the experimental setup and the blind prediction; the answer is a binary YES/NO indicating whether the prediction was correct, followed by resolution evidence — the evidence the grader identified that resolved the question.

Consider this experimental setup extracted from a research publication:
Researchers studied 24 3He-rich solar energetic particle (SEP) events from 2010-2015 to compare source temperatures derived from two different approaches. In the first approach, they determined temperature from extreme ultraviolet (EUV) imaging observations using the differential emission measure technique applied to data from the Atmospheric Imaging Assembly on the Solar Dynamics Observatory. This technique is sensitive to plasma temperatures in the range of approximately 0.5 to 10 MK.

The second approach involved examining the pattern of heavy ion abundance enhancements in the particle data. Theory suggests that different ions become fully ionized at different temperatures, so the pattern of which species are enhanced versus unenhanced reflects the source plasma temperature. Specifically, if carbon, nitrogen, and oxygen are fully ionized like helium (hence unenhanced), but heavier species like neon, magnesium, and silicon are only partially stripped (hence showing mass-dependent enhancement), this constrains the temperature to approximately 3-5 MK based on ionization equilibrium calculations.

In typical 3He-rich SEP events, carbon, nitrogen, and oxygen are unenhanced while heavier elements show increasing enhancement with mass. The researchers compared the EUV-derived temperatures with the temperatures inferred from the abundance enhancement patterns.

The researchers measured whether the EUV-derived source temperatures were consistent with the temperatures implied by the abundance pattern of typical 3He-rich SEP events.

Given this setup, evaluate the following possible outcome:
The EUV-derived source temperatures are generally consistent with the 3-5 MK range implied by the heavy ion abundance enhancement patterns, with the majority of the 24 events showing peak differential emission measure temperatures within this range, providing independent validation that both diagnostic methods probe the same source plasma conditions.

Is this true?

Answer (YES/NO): NO